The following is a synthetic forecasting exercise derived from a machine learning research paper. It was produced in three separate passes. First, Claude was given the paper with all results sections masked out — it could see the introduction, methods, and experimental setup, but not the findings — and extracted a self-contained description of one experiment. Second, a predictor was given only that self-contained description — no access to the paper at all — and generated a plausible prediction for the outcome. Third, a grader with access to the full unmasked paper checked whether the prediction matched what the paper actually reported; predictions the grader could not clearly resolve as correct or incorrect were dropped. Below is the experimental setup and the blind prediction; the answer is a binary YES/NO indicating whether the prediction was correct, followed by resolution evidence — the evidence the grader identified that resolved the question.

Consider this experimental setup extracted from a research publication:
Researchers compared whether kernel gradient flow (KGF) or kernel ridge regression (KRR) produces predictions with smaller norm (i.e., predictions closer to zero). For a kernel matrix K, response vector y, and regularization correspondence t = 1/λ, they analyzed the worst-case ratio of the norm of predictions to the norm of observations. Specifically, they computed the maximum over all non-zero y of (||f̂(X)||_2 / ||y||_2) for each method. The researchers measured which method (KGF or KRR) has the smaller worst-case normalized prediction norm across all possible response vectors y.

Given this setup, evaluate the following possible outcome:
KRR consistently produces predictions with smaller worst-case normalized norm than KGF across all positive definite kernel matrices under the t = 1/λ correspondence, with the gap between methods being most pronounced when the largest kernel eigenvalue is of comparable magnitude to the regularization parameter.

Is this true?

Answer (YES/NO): NO